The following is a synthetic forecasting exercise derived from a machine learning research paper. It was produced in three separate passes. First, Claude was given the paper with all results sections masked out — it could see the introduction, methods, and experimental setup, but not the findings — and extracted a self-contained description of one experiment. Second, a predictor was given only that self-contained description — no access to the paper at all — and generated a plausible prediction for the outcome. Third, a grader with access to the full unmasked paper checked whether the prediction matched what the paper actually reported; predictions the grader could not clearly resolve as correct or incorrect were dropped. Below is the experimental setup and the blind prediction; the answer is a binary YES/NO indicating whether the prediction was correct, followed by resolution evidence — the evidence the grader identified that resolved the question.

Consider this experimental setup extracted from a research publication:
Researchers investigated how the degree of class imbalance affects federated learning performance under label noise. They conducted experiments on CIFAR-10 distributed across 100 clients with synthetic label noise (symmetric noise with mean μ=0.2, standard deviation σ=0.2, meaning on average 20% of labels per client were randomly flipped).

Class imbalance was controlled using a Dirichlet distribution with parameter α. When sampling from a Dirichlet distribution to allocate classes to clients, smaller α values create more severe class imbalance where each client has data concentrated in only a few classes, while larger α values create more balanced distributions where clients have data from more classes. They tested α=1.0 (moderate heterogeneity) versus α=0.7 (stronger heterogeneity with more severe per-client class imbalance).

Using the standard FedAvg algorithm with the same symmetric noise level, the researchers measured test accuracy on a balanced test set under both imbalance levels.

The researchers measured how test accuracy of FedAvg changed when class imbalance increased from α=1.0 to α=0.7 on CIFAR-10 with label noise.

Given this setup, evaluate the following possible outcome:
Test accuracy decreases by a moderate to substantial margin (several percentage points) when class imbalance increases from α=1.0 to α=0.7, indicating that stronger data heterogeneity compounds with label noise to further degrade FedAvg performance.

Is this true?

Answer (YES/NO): NO